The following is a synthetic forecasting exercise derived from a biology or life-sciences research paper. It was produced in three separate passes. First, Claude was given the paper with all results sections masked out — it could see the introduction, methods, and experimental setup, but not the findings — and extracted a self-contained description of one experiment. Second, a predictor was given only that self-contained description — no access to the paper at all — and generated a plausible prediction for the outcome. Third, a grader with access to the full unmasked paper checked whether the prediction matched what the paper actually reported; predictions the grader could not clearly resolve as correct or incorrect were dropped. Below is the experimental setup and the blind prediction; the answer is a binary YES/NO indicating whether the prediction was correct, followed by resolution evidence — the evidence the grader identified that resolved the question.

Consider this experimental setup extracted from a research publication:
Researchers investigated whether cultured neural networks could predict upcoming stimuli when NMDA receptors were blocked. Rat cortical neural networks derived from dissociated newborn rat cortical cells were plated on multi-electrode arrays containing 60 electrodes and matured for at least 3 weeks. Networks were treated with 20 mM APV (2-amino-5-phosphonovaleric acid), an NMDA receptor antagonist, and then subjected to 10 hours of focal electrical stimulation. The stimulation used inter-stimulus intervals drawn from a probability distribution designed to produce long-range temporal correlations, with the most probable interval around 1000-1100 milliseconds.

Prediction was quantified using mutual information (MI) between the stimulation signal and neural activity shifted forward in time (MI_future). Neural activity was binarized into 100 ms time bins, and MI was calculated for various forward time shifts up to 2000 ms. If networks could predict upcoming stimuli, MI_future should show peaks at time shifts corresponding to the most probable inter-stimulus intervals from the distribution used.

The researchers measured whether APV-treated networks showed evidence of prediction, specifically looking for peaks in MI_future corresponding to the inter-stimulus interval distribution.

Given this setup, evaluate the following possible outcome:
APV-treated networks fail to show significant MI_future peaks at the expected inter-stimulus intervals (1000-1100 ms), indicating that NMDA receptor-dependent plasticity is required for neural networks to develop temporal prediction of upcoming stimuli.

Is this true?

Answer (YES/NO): NO